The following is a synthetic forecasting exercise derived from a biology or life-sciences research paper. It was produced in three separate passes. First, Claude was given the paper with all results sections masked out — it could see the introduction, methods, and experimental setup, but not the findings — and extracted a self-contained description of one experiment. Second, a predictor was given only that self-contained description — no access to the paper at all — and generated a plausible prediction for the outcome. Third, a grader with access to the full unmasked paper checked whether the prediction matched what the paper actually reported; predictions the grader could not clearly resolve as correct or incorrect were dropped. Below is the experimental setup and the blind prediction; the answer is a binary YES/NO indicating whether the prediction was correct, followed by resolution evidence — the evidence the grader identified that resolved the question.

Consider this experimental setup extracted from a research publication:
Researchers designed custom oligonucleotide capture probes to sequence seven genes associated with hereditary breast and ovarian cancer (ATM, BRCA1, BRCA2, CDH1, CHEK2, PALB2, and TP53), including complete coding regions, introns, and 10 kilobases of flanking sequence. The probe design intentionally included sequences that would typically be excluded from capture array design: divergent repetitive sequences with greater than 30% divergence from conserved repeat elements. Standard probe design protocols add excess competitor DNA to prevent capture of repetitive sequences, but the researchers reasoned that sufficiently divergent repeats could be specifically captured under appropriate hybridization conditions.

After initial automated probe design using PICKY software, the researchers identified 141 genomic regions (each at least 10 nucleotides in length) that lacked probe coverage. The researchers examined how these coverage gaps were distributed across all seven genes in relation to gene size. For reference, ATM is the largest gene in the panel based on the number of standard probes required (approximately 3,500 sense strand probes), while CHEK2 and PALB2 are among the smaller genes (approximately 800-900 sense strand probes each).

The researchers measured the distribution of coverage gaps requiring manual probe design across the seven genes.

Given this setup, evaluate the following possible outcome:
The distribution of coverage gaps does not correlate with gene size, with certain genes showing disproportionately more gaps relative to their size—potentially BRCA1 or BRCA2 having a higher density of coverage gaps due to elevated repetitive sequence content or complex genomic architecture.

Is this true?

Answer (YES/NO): NO